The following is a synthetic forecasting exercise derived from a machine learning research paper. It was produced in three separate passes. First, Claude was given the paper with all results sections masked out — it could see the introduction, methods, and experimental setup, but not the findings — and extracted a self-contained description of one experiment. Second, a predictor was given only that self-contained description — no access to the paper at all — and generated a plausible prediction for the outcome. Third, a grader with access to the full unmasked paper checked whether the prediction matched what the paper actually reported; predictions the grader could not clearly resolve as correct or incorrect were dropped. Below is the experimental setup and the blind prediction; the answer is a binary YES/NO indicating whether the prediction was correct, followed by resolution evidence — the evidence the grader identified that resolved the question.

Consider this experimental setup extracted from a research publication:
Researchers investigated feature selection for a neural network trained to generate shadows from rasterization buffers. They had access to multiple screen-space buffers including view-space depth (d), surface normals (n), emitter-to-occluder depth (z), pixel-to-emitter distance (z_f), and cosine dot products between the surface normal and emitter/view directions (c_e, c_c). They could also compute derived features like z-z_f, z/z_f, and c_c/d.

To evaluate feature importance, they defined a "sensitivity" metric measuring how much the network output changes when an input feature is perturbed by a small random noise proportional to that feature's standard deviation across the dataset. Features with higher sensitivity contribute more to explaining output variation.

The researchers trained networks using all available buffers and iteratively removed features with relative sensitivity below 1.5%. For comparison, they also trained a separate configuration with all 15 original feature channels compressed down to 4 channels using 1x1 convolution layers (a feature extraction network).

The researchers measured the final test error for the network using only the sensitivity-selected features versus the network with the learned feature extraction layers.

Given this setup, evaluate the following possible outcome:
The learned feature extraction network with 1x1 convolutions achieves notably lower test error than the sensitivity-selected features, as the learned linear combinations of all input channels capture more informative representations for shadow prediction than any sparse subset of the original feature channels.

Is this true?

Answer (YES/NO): NO